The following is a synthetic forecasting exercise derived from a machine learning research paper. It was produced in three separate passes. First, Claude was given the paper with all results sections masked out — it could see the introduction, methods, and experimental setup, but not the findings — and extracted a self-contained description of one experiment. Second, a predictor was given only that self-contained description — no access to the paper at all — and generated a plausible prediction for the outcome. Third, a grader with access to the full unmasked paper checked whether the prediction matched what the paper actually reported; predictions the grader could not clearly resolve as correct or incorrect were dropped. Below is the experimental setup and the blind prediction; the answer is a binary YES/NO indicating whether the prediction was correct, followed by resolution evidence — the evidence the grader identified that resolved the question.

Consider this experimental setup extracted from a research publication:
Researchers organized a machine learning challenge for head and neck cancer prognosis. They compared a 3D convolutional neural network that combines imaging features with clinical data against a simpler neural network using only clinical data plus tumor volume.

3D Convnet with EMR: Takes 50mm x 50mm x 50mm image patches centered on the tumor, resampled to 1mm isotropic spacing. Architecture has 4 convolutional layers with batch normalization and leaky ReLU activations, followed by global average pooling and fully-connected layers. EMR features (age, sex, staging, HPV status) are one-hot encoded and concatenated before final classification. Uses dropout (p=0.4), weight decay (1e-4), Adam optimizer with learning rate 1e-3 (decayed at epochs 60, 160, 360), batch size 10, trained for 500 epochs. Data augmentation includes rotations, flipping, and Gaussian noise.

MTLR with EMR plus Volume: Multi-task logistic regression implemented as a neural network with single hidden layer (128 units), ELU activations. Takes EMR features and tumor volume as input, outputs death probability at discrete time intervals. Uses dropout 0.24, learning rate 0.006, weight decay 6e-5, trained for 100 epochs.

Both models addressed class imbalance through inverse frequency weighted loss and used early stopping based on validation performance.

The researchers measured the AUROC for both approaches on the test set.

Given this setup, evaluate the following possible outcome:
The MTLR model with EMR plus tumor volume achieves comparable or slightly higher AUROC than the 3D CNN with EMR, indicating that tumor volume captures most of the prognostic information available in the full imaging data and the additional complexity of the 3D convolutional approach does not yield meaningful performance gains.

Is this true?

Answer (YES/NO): YES